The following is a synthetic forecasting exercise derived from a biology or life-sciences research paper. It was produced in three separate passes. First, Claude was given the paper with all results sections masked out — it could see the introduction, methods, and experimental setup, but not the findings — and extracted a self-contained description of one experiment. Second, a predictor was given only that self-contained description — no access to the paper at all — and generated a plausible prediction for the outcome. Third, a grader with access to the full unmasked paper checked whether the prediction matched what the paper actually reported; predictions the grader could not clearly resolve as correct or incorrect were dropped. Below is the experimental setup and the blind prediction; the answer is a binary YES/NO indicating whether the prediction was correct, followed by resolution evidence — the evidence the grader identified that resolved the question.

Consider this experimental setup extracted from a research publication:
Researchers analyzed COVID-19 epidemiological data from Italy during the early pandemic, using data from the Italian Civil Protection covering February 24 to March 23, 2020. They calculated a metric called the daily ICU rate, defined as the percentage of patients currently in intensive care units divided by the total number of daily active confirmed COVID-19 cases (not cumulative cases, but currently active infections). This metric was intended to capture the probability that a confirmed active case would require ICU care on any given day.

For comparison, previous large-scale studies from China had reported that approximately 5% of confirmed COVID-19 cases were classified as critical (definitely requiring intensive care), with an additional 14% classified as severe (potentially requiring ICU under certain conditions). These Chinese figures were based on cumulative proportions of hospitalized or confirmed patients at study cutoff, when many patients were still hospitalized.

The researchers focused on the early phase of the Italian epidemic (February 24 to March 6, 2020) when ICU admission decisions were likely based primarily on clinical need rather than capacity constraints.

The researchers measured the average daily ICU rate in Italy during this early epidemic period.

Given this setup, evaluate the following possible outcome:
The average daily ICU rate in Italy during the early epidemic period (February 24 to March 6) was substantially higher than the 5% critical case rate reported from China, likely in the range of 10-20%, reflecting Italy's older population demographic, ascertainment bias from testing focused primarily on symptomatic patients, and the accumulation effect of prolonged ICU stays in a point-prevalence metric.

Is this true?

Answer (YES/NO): NO